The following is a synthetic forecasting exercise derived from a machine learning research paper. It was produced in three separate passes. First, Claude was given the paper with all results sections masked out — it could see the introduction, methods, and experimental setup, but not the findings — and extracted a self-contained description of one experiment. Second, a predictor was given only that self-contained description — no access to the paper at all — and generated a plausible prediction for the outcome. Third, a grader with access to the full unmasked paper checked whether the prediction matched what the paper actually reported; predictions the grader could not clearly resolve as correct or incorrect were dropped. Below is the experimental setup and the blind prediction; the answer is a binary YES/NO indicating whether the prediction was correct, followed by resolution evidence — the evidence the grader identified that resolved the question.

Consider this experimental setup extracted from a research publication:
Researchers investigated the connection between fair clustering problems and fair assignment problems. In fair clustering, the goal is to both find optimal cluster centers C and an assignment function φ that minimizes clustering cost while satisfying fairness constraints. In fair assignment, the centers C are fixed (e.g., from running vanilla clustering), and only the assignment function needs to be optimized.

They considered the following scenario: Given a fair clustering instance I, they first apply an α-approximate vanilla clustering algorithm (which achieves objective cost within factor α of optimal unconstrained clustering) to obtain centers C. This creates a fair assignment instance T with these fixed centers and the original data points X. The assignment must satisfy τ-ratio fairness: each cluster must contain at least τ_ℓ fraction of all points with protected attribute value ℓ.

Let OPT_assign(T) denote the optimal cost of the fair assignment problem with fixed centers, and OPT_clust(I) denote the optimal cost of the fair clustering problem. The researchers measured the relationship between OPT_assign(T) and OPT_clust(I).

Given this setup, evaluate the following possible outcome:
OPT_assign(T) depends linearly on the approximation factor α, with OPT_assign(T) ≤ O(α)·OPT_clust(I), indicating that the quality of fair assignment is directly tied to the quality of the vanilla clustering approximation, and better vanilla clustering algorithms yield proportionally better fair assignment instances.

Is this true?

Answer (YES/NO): YES